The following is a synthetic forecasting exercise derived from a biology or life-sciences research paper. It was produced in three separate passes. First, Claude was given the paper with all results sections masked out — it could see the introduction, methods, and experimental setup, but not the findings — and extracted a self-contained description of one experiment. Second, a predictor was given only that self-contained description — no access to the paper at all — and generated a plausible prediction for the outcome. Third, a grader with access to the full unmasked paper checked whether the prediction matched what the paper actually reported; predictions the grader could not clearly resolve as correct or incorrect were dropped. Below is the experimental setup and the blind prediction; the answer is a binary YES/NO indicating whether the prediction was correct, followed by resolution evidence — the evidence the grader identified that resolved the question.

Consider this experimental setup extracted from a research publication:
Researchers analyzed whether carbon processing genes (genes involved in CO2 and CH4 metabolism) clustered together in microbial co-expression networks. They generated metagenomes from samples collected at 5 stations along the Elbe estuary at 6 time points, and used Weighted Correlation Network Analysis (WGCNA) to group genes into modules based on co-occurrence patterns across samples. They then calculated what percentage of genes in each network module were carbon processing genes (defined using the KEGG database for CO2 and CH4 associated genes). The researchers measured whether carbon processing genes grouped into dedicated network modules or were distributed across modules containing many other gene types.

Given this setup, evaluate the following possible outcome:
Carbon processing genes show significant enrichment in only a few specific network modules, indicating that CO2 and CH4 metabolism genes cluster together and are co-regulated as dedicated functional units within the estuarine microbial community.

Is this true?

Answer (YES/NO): NO